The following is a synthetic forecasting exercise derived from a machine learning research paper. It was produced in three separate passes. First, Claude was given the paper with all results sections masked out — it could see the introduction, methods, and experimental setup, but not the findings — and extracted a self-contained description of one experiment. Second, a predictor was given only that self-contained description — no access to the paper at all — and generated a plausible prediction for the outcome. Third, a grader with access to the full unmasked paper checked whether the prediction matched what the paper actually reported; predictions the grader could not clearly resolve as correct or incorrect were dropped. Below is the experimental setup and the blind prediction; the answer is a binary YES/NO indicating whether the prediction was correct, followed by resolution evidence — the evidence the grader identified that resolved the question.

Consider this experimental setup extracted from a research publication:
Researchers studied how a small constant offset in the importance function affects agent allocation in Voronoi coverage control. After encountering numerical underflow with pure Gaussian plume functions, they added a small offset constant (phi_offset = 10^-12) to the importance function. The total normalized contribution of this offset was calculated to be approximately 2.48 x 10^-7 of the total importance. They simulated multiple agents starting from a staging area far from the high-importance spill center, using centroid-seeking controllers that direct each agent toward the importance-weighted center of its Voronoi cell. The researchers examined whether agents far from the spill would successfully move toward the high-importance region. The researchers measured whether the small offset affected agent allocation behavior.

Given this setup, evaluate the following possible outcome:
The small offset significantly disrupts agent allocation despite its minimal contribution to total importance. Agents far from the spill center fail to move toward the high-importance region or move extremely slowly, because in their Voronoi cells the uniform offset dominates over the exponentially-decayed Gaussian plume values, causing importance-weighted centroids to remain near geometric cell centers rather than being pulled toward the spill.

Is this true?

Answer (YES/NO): YES